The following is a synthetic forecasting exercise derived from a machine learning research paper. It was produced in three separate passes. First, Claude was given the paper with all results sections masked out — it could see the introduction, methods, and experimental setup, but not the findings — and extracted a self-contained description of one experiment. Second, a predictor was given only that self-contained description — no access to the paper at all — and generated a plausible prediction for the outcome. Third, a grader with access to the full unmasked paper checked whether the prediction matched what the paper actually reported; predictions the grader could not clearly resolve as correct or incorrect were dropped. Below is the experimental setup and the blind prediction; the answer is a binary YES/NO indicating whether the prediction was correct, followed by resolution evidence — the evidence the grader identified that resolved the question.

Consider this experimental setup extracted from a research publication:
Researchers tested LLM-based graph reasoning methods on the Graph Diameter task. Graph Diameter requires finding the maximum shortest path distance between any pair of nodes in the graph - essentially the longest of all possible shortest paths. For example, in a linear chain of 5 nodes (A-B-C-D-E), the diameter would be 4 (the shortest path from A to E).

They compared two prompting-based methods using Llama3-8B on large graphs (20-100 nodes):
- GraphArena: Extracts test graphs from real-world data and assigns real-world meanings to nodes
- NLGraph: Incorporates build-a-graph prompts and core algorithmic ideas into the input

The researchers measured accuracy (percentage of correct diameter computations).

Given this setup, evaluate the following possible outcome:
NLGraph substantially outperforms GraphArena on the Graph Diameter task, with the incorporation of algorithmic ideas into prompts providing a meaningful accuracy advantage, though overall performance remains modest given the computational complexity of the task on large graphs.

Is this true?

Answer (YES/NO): YES